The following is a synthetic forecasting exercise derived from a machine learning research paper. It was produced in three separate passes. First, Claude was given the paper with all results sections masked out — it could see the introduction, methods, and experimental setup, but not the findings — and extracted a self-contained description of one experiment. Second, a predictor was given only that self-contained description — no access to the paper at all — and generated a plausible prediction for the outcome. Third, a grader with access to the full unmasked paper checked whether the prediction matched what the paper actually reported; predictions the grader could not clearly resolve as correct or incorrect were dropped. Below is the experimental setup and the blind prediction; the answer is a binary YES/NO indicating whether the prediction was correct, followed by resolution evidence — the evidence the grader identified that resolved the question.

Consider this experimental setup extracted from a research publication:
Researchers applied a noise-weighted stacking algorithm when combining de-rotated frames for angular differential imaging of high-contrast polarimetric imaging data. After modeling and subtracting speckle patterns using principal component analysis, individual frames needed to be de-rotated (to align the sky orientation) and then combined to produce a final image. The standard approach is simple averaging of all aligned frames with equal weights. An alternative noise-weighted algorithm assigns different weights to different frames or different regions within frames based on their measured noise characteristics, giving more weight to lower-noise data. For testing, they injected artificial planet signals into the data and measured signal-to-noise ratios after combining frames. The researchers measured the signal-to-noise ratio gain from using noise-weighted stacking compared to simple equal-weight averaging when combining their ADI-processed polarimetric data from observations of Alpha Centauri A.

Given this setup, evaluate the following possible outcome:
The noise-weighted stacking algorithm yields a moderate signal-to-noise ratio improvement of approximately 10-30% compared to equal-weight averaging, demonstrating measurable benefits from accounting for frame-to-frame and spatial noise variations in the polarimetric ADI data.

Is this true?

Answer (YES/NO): NO